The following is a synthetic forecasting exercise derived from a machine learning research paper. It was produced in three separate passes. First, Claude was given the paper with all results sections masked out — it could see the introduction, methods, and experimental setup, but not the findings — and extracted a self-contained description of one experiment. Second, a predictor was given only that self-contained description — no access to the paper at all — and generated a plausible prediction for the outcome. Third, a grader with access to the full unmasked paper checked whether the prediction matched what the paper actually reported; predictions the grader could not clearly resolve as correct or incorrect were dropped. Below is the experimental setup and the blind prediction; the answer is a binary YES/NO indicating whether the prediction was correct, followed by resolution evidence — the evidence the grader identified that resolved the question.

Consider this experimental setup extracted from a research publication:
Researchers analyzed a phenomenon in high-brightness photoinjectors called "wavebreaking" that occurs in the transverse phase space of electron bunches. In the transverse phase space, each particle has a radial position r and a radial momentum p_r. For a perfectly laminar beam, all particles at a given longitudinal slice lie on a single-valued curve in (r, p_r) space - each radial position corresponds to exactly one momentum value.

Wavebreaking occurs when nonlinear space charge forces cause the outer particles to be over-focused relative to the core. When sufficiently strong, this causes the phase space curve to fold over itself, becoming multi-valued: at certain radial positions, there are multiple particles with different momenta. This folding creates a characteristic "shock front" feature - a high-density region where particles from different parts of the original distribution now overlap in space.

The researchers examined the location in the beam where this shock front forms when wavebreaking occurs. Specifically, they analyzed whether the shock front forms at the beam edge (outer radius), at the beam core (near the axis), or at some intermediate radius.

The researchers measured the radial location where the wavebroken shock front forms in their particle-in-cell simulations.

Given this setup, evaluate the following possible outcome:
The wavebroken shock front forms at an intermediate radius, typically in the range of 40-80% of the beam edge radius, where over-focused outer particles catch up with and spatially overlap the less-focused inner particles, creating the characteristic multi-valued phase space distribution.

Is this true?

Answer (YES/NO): NO